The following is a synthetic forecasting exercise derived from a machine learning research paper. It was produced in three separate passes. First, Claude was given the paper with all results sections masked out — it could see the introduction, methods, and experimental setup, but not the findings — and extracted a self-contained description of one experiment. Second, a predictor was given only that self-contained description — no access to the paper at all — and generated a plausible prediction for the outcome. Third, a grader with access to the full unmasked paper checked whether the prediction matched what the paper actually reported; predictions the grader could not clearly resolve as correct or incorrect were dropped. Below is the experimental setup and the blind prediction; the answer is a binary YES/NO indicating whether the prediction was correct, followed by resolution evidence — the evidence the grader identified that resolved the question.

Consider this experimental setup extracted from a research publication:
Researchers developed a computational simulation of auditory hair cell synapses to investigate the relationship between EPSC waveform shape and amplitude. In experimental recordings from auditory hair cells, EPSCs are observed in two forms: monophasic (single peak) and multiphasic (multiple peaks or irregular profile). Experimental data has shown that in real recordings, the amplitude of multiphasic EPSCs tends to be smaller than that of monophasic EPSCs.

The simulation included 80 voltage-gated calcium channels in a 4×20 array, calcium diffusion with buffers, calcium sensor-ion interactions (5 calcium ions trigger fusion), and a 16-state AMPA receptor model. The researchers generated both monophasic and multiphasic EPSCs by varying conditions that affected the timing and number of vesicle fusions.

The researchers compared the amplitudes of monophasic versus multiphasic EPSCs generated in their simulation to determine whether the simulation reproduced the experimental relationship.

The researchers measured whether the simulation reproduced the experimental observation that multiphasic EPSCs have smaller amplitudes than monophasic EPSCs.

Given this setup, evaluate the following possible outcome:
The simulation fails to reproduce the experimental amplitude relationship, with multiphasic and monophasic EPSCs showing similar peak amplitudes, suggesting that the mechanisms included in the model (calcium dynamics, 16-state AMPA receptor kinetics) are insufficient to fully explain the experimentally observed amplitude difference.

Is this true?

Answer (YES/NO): NO